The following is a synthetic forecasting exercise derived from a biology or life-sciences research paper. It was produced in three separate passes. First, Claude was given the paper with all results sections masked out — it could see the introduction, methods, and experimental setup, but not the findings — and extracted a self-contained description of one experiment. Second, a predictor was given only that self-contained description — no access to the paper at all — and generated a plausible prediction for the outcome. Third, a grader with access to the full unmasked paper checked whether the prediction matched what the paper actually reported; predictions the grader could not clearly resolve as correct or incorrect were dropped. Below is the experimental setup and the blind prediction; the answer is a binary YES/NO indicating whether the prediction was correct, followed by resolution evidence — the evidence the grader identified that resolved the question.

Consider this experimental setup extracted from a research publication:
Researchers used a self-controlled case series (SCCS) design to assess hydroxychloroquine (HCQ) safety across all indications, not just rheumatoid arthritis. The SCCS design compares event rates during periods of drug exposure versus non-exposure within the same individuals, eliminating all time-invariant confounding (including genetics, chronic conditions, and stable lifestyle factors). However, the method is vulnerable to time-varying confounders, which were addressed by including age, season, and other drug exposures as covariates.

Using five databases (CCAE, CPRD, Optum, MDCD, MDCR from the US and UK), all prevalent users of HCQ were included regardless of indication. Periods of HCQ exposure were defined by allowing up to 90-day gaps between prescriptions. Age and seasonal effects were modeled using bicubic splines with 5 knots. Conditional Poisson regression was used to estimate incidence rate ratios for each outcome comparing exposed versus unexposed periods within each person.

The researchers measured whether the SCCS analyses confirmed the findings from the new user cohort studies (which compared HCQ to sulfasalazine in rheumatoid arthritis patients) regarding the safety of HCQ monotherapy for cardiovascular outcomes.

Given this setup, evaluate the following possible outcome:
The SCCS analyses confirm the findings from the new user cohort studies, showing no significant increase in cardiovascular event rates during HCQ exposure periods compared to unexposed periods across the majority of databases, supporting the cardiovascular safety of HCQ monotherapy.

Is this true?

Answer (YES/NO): YES